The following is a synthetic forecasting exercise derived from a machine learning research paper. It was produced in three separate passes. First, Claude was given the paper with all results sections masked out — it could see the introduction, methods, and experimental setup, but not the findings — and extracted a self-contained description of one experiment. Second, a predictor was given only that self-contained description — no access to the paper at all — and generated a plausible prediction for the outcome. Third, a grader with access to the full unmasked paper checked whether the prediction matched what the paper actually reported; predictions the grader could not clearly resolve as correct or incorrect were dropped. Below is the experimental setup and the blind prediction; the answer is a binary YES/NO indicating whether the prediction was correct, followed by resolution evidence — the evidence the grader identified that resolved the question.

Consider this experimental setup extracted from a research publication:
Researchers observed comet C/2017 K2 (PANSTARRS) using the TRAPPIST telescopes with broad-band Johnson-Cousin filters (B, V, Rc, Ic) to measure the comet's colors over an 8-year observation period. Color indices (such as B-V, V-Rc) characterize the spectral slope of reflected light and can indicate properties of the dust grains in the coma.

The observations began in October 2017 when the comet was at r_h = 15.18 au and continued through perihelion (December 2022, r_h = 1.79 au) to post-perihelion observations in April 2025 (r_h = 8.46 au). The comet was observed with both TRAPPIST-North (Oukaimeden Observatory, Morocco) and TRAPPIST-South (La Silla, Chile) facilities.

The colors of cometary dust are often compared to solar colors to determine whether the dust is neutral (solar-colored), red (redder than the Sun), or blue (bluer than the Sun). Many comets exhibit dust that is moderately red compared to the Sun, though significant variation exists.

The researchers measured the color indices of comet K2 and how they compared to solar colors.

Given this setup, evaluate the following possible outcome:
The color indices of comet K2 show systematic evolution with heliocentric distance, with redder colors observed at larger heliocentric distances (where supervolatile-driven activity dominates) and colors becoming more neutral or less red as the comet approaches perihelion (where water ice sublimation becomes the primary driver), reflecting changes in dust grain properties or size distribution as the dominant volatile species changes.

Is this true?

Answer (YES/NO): NO